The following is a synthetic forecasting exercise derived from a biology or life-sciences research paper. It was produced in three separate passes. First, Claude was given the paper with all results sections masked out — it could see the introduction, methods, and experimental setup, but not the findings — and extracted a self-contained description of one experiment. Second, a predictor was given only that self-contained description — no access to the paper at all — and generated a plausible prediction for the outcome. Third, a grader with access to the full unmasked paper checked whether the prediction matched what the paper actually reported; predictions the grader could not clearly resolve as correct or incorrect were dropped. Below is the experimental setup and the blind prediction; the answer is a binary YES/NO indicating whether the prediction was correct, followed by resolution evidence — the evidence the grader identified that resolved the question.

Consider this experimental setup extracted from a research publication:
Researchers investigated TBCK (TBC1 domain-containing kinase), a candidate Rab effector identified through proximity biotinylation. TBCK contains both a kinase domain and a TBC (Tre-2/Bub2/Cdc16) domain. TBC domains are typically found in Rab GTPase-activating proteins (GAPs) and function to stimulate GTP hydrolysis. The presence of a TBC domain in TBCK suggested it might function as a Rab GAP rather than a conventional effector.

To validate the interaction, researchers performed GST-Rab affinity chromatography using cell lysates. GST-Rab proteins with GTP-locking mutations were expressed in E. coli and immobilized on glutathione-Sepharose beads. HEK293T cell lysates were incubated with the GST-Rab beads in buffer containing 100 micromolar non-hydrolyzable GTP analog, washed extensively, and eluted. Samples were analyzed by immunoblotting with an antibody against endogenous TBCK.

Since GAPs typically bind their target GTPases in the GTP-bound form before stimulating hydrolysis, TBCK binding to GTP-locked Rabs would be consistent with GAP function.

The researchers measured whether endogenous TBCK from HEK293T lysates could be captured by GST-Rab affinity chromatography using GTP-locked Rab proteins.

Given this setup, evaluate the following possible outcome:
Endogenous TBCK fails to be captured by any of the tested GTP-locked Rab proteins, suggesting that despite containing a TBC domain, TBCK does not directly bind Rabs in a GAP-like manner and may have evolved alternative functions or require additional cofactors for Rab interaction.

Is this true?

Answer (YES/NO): NO